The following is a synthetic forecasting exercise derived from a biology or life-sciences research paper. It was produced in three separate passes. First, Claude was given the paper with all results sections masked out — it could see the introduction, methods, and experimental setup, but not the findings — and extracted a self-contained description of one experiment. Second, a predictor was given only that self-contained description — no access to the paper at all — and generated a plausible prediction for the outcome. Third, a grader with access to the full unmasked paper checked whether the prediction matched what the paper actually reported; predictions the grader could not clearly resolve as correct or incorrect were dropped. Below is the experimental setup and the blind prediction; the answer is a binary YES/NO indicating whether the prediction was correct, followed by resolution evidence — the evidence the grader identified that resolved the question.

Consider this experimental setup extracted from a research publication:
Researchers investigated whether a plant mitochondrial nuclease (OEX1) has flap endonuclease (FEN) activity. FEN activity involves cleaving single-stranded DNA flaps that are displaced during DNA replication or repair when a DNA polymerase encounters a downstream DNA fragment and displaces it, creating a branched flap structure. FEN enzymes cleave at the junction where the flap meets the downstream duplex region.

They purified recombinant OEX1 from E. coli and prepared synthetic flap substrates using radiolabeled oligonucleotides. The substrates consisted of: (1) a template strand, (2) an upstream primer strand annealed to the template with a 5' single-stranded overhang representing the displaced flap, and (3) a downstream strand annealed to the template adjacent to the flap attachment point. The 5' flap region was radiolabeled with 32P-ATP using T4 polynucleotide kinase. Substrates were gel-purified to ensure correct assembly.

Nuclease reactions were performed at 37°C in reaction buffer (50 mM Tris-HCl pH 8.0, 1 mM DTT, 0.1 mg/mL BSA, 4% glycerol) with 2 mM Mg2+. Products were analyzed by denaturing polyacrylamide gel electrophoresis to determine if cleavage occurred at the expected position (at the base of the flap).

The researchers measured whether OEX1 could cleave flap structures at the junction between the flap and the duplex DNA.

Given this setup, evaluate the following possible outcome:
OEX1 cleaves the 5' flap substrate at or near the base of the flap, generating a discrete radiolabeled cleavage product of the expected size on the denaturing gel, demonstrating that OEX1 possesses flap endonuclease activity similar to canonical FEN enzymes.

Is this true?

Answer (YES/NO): YES